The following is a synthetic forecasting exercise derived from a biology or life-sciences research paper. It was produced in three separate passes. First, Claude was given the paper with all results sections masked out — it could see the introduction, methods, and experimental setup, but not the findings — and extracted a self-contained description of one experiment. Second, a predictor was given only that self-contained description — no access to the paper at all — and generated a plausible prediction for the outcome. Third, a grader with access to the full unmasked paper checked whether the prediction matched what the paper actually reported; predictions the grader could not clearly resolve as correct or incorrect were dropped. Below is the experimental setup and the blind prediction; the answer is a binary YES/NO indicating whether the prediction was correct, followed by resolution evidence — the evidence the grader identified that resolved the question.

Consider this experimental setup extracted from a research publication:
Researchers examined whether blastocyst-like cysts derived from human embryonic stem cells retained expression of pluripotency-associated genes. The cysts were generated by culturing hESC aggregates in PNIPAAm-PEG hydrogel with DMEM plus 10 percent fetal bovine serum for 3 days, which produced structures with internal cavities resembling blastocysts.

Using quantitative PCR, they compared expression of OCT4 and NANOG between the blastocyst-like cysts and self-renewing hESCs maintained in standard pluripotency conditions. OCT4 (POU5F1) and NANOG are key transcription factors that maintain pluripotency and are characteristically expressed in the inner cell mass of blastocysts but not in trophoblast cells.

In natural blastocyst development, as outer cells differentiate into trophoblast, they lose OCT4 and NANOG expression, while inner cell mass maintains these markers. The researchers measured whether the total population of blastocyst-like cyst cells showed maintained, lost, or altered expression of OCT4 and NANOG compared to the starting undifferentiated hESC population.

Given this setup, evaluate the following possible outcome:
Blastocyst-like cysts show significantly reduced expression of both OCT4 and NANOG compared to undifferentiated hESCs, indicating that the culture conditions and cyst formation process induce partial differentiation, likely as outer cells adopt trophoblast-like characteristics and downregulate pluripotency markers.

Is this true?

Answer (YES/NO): YES